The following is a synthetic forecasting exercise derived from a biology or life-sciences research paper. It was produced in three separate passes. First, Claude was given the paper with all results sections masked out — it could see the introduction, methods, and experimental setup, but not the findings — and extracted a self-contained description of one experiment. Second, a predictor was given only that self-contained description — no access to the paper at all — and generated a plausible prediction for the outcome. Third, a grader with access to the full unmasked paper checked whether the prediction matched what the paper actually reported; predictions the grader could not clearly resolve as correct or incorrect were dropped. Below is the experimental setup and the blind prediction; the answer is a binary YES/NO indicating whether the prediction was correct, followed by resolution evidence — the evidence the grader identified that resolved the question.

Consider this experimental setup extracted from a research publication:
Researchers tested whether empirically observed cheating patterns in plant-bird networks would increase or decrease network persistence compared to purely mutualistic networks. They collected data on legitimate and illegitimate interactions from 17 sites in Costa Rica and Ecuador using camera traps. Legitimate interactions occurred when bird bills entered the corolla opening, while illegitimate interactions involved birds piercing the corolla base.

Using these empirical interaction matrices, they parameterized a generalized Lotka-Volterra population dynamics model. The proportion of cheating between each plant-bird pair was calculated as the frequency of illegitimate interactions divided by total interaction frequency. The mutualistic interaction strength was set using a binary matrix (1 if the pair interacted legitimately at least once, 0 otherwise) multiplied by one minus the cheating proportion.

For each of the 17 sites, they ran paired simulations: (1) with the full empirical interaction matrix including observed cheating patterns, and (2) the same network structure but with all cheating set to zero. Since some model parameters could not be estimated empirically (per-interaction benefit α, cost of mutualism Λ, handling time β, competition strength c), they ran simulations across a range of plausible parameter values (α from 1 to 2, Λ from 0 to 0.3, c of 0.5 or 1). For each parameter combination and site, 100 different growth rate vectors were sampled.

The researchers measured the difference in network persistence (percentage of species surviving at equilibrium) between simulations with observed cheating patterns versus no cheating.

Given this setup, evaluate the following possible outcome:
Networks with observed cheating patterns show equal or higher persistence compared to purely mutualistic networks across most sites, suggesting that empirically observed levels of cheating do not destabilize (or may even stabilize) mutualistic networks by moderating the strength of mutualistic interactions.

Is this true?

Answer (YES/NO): YES